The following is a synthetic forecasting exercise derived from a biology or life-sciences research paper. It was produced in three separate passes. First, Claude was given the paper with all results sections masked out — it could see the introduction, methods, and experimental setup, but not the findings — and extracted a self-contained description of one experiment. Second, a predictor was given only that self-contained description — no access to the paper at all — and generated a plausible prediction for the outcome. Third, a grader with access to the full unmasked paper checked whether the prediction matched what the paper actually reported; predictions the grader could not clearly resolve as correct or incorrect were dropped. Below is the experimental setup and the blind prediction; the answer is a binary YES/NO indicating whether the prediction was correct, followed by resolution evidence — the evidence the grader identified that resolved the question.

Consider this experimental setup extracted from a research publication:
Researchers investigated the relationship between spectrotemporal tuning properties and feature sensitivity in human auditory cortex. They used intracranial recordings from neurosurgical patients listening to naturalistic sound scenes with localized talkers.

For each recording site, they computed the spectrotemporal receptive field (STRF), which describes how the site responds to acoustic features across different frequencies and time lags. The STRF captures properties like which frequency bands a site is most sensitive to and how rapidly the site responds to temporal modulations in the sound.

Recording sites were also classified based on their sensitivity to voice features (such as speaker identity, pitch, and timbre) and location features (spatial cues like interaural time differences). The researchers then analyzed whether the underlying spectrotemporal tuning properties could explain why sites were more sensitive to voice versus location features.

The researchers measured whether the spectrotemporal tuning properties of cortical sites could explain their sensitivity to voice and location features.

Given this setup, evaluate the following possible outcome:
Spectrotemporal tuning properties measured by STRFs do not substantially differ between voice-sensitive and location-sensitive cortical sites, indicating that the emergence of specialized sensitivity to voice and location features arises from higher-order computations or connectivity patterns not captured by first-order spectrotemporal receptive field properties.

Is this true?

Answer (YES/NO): NO